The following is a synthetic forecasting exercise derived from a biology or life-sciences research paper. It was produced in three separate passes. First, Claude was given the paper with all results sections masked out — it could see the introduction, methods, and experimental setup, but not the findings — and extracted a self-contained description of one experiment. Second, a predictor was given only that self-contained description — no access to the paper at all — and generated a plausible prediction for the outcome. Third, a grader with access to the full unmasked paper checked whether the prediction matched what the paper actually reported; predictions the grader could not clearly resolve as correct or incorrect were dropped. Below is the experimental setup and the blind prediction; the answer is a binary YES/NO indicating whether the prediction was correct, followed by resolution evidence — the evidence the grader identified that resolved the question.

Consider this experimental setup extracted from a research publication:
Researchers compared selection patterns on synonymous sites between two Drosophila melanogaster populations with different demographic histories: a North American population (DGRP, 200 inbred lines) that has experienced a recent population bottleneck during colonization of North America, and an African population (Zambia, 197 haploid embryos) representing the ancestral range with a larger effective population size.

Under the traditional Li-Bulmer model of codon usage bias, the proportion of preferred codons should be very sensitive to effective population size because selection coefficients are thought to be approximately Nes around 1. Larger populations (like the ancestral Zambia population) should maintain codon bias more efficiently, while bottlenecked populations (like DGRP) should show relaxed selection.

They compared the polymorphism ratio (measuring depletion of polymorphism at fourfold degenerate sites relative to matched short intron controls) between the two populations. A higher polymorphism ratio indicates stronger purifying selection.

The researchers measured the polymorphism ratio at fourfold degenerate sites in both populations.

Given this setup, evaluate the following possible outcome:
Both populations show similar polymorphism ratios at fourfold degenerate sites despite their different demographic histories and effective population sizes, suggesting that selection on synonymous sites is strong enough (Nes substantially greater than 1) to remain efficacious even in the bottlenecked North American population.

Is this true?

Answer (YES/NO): NO